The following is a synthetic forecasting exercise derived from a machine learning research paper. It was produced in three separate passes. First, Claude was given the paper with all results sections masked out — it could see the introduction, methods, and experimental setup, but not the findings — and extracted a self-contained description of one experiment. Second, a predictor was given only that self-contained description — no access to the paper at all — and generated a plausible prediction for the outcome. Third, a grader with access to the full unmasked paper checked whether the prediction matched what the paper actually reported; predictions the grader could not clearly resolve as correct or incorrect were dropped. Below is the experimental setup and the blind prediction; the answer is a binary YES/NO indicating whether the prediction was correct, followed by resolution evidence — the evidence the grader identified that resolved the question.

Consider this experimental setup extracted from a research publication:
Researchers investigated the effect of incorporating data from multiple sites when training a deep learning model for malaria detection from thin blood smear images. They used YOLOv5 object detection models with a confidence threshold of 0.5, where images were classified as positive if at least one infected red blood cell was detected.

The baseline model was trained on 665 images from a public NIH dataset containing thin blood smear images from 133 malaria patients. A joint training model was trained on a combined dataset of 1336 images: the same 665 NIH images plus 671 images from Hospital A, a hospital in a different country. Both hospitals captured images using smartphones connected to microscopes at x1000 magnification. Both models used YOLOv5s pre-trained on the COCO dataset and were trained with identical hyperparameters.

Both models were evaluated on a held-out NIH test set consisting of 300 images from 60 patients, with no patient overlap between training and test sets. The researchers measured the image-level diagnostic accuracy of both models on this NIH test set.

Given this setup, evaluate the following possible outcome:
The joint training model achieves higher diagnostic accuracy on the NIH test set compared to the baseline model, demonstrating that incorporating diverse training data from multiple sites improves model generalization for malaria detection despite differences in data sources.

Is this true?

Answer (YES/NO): YES